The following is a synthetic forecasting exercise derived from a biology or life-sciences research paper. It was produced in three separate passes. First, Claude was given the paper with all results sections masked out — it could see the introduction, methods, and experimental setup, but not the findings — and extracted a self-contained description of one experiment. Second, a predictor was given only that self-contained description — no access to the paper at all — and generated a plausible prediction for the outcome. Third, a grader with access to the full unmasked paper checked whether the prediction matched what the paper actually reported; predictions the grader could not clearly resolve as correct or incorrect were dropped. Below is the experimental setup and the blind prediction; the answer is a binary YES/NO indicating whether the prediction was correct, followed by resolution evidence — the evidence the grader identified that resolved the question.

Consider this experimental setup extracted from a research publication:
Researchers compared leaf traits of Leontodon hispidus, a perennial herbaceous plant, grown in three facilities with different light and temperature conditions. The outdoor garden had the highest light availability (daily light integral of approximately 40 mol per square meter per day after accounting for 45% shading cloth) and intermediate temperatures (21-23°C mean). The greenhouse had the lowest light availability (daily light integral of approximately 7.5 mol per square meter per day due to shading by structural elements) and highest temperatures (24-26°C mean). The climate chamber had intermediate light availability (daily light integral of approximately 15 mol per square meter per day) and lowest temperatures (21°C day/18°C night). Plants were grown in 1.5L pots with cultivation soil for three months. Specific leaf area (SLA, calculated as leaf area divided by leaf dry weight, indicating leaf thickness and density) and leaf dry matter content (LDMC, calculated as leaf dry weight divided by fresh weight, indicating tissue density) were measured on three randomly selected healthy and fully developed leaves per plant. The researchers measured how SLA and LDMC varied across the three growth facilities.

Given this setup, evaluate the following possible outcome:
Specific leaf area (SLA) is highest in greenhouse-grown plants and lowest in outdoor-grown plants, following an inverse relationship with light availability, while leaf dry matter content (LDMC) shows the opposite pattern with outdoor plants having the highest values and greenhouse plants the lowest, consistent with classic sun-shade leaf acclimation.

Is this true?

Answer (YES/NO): NO